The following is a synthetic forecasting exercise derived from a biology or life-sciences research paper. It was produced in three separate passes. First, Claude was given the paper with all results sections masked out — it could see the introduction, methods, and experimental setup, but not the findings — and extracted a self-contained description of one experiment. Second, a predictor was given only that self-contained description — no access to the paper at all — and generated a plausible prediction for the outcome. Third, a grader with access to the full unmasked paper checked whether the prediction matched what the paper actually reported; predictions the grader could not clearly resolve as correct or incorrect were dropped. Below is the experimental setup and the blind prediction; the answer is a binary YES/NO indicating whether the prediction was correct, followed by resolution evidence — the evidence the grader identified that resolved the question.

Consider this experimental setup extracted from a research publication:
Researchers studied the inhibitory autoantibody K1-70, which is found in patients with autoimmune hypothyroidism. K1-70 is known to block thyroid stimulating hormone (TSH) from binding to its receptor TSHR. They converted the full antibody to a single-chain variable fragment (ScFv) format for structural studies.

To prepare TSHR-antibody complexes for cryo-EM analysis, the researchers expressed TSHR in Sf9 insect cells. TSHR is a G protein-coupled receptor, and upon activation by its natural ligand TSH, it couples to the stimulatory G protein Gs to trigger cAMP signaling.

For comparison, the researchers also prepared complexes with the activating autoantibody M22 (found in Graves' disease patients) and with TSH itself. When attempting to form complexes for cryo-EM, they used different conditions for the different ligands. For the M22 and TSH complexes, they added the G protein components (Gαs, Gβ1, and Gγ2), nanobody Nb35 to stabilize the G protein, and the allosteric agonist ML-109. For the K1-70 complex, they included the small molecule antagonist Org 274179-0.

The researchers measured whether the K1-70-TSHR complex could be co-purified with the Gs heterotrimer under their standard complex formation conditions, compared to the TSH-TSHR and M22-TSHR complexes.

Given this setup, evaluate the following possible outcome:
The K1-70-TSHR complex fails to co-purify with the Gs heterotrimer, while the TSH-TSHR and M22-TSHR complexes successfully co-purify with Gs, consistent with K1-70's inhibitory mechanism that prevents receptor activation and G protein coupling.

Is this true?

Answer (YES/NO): YES